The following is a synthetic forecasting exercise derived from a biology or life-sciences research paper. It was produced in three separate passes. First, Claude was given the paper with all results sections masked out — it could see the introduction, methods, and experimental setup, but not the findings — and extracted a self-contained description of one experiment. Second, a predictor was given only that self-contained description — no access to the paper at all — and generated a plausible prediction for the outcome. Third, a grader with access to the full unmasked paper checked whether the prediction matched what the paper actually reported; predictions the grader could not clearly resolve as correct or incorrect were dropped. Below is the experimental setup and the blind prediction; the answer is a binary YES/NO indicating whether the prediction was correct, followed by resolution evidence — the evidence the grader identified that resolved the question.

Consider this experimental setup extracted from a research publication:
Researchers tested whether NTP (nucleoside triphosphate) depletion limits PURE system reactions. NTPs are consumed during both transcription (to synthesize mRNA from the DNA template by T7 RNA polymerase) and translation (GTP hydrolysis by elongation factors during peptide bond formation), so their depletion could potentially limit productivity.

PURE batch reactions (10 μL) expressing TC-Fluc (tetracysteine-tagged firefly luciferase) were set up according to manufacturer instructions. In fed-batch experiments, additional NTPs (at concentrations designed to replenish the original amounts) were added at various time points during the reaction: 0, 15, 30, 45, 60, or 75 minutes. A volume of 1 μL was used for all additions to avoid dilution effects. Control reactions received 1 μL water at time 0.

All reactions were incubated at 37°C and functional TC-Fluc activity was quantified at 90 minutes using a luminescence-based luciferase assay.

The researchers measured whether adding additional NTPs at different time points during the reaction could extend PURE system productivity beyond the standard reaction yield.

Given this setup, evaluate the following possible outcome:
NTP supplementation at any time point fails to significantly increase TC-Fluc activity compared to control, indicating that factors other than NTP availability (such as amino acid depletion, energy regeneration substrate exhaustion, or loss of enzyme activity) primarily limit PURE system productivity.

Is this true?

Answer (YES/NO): YES